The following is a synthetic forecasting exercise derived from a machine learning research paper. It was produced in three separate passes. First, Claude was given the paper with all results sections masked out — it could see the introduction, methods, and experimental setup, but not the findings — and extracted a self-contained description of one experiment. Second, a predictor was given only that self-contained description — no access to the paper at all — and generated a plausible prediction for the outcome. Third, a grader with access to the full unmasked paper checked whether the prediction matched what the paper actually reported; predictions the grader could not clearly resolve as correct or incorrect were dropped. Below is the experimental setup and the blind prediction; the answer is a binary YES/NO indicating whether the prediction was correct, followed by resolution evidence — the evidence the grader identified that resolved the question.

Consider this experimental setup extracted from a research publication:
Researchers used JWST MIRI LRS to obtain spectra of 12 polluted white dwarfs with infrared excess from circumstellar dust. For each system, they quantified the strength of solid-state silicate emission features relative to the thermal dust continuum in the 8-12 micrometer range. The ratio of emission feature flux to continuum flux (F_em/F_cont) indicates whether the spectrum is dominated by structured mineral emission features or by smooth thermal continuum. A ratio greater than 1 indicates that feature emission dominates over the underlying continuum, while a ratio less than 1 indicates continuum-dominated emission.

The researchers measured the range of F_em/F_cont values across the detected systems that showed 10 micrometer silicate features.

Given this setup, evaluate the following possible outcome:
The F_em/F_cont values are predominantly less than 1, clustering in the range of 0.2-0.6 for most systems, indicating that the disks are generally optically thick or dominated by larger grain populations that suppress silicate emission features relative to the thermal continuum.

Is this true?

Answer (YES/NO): NO